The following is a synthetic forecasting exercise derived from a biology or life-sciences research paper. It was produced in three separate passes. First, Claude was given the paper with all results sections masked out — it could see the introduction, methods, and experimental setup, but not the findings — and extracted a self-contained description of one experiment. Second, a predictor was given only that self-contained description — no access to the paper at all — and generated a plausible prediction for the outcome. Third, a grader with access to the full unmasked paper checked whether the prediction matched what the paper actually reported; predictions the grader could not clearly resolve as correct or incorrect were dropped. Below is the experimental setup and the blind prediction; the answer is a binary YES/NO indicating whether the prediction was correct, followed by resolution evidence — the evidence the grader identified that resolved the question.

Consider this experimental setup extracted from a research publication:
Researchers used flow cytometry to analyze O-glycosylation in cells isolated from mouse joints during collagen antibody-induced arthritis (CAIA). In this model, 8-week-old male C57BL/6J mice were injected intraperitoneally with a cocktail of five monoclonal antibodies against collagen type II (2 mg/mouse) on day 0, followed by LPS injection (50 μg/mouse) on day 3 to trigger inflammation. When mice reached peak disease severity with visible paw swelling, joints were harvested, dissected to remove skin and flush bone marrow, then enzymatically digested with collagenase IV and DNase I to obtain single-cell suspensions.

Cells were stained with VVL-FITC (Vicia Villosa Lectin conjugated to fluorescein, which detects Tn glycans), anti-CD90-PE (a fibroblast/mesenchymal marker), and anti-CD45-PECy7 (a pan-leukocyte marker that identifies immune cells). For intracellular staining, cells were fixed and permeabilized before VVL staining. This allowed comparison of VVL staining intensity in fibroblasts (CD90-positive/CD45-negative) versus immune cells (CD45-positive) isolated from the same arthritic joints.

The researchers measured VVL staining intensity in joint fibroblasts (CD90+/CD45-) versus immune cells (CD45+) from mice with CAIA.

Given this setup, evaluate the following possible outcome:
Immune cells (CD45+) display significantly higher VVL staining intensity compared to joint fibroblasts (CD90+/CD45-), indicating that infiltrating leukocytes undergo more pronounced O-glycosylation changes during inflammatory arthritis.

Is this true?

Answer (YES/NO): NO